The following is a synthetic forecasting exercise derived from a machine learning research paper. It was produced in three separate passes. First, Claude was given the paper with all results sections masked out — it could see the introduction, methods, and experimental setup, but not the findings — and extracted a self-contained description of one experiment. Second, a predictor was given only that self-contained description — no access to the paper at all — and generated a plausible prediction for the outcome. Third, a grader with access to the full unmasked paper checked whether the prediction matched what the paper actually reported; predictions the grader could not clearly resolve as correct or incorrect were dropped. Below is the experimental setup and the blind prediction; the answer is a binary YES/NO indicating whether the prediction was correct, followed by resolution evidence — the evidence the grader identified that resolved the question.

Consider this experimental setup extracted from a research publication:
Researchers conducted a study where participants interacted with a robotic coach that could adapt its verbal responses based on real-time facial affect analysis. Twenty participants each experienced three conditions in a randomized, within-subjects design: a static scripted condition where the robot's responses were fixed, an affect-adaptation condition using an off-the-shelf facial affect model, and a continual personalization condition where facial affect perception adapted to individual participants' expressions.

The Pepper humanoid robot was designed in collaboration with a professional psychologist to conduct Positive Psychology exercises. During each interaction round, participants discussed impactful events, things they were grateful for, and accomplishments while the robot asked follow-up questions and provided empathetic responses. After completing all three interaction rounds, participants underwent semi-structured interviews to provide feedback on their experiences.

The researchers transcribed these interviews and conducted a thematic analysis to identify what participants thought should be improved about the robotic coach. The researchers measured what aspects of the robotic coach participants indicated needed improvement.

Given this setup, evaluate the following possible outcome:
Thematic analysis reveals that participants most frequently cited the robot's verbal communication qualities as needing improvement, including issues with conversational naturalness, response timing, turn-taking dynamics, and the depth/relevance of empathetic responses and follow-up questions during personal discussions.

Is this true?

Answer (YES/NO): YES